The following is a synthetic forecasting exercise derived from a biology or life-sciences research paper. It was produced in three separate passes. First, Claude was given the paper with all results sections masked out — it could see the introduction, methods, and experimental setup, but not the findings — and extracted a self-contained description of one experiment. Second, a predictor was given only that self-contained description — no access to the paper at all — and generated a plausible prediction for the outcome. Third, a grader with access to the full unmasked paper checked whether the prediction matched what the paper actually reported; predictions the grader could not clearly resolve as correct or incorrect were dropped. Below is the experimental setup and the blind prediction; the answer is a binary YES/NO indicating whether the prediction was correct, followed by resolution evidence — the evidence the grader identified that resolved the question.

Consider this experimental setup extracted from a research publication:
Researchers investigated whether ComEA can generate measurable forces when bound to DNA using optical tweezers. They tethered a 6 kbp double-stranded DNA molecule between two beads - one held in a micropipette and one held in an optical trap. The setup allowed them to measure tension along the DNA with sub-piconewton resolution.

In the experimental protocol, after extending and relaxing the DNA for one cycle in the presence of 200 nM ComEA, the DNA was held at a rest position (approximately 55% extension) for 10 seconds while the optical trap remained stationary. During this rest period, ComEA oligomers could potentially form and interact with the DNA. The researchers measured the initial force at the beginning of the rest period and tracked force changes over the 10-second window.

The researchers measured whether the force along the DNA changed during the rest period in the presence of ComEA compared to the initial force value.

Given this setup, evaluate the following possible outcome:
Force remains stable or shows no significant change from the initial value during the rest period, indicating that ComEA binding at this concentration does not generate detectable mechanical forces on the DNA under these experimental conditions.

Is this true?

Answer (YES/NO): NO